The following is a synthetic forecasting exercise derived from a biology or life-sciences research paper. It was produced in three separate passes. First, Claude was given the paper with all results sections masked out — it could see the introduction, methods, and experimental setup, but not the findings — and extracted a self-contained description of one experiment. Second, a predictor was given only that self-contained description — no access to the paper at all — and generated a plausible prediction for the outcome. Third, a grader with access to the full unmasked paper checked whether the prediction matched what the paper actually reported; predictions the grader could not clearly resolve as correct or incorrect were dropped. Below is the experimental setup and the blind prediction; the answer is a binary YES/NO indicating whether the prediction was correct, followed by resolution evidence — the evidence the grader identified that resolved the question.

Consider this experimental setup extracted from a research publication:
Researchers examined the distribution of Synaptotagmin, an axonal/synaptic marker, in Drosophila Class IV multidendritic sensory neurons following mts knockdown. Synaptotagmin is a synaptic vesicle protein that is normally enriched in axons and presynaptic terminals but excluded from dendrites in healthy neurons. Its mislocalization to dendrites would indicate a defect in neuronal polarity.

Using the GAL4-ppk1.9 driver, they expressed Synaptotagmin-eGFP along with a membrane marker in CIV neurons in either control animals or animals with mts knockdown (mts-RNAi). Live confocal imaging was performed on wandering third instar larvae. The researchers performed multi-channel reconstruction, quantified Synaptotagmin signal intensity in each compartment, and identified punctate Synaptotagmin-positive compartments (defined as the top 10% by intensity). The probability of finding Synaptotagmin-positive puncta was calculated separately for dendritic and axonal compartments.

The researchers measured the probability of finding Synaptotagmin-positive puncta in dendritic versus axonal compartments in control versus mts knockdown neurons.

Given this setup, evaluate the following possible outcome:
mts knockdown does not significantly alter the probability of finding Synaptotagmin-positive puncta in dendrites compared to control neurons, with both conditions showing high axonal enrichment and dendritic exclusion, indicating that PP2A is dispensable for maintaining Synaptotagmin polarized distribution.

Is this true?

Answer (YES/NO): NO